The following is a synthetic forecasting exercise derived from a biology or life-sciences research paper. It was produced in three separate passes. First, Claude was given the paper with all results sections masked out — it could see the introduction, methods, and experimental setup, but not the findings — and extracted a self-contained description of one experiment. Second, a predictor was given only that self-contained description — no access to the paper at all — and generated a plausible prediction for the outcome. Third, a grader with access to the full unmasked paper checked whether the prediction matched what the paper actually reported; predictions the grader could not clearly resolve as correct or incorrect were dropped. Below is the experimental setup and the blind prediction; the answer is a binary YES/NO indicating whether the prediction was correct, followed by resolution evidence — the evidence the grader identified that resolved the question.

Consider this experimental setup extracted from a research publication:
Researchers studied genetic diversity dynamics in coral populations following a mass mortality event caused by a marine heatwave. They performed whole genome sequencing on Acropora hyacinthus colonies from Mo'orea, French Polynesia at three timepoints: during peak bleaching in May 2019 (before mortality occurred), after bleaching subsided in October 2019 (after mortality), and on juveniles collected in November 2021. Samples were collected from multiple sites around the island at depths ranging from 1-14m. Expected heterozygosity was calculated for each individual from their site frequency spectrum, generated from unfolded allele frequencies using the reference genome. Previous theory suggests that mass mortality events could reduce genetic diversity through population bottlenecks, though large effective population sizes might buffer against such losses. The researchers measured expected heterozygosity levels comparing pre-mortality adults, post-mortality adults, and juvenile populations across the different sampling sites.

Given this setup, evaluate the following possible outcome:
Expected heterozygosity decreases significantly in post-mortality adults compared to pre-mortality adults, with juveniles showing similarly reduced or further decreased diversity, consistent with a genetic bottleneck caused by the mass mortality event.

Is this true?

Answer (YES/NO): NO